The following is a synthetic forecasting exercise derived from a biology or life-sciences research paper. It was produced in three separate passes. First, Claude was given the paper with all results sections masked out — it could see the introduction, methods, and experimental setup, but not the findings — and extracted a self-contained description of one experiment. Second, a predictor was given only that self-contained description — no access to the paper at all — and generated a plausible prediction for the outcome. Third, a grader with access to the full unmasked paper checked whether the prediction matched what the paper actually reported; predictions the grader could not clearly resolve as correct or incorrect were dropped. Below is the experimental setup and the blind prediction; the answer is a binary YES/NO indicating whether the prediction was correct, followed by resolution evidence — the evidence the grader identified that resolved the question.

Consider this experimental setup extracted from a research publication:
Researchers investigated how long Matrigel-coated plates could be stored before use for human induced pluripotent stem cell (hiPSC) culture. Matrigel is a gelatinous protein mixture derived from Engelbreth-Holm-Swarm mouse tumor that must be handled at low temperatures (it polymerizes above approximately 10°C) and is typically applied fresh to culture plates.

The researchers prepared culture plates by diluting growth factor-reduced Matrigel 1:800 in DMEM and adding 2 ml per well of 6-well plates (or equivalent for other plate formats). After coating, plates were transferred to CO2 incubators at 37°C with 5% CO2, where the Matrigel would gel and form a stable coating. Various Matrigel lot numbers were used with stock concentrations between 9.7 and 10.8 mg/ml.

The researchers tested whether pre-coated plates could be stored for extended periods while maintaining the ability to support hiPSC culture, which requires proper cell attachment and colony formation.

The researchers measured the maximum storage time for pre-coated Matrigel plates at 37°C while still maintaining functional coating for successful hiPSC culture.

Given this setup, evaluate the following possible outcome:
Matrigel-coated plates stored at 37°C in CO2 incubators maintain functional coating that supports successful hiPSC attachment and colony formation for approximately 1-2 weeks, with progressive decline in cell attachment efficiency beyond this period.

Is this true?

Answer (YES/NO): NO